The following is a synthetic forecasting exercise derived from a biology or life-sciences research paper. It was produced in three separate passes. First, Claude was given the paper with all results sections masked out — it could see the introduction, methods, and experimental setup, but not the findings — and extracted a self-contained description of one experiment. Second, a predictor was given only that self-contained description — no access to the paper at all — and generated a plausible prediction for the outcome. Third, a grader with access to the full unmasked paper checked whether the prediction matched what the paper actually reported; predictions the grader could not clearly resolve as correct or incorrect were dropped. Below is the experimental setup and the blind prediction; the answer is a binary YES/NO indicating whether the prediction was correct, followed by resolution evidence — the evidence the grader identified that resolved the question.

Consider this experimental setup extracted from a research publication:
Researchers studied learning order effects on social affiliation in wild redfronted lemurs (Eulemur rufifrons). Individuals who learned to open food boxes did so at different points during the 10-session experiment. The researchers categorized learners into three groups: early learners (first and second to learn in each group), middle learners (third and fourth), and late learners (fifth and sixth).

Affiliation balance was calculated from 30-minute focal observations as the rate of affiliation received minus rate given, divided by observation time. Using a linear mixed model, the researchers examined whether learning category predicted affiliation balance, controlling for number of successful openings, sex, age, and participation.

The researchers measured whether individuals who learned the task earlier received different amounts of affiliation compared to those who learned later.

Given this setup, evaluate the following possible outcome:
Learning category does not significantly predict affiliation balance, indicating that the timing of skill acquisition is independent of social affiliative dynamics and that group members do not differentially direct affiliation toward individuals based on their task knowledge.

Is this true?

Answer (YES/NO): NO